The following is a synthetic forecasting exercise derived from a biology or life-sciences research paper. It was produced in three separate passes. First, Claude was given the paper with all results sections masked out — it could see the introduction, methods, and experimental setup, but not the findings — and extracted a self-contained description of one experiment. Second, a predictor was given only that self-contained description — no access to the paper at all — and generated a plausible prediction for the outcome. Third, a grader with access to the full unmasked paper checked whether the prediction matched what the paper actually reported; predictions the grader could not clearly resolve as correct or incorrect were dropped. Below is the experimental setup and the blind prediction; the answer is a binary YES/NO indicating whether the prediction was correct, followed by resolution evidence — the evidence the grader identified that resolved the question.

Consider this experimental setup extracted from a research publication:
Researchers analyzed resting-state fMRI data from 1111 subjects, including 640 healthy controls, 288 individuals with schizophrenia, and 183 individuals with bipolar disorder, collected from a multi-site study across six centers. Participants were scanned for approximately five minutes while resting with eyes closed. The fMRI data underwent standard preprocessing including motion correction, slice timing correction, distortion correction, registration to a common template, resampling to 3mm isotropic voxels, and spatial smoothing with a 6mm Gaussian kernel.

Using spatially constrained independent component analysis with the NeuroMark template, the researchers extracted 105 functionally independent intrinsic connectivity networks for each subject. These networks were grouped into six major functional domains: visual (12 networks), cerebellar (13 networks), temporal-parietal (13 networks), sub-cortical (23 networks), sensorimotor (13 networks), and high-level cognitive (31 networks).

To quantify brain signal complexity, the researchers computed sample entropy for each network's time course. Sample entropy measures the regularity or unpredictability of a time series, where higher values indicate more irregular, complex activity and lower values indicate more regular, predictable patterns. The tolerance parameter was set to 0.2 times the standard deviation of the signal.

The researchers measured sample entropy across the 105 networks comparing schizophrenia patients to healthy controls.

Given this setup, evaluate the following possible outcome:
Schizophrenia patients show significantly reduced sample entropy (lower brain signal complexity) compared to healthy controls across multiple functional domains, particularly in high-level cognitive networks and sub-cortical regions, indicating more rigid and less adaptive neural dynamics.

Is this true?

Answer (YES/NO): NO